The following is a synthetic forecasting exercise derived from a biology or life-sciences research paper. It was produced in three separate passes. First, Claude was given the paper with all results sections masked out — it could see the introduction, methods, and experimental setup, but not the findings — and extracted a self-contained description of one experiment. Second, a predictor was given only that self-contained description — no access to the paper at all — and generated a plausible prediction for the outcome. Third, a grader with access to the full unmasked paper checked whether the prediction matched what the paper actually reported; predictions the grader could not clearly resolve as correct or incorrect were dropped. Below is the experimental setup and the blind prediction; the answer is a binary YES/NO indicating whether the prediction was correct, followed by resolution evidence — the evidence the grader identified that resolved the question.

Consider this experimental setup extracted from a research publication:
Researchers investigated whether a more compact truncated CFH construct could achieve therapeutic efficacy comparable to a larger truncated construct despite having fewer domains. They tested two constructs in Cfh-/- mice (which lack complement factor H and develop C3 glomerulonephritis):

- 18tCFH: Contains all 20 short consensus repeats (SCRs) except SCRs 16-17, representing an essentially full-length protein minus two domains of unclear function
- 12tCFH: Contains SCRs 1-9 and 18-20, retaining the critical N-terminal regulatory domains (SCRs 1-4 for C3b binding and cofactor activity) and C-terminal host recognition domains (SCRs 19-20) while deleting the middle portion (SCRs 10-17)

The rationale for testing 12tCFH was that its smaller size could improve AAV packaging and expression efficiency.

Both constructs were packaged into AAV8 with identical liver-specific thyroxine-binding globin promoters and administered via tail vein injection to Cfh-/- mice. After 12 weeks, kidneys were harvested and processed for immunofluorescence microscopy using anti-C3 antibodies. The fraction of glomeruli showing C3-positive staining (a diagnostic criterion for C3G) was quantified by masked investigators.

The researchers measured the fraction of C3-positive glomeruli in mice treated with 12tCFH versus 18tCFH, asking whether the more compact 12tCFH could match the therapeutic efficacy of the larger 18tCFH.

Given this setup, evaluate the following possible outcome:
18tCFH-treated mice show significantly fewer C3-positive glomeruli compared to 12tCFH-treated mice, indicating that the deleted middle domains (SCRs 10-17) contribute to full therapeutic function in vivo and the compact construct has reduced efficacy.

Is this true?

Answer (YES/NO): NO